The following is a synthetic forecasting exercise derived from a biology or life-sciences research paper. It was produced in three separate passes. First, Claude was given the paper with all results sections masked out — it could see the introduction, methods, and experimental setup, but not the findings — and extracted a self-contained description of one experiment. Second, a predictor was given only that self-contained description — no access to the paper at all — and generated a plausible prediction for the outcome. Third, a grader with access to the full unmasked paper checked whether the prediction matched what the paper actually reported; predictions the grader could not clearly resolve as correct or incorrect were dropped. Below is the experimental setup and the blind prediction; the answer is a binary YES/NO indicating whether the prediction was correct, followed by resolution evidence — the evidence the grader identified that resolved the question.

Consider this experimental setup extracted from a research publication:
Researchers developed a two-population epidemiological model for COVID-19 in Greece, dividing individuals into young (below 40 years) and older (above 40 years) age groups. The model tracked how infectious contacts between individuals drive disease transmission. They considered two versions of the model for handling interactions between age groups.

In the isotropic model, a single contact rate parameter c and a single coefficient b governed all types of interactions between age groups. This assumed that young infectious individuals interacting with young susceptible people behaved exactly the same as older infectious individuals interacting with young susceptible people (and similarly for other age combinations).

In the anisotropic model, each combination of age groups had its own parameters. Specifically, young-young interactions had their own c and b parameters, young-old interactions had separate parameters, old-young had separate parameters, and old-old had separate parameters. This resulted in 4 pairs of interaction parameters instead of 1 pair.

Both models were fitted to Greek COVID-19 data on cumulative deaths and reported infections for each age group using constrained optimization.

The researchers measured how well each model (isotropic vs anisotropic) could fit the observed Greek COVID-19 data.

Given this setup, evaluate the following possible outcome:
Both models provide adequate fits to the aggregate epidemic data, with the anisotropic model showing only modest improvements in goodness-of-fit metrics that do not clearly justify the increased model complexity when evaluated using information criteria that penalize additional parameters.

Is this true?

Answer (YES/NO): NO